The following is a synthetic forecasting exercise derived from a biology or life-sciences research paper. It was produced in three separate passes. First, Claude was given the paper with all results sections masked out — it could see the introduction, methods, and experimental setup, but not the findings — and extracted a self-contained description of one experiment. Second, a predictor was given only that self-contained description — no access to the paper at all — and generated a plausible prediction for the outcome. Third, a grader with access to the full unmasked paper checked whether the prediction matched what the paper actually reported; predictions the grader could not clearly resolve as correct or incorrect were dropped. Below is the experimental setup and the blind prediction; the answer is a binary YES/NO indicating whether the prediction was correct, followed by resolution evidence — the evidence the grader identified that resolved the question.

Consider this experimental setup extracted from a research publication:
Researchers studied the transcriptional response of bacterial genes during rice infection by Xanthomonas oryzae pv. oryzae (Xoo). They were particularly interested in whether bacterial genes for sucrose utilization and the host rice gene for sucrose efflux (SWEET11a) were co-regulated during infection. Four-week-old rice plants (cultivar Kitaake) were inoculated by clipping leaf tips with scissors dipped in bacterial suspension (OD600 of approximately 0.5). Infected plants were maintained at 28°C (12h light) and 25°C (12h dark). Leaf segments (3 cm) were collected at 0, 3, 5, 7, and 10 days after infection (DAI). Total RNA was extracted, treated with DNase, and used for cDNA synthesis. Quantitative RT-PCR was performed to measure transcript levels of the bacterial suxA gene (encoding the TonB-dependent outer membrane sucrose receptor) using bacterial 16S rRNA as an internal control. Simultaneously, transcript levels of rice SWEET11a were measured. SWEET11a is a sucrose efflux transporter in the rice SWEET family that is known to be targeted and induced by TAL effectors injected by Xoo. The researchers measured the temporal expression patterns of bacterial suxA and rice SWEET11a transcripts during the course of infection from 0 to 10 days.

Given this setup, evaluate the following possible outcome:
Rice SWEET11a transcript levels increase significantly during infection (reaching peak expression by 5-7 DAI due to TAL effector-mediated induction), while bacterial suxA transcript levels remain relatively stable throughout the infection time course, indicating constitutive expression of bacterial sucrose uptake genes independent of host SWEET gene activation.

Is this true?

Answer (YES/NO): NO